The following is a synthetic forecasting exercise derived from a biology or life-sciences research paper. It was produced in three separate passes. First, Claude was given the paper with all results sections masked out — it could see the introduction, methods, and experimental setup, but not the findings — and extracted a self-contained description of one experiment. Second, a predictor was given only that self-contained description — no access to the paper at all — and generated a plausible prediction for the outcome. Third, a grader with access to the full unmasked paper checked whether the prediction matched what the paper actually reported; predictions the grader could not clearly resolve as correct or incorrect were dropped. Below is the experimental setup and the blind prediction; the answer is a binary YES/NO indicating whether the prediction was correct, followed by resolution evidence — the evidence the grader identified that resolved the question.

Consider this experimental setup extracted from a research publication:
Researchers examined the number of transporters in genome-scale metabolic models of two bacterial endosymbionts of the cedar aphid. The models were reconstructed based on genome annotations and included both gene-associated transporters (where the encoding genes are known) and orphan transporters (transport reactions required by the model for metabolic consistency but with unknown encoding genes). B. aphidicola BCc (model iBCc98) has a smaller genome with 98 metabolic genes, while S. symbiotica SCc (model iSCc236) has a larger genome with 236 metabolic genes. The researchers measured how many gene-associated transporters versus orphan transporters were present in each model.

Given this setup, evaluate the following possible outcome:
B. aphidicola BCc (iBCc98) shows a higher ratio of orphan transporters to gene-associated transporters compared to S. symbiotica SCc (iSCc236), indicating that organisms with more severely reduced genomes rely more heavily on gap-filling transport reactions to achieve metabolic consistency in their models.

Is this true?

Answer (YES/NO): YES